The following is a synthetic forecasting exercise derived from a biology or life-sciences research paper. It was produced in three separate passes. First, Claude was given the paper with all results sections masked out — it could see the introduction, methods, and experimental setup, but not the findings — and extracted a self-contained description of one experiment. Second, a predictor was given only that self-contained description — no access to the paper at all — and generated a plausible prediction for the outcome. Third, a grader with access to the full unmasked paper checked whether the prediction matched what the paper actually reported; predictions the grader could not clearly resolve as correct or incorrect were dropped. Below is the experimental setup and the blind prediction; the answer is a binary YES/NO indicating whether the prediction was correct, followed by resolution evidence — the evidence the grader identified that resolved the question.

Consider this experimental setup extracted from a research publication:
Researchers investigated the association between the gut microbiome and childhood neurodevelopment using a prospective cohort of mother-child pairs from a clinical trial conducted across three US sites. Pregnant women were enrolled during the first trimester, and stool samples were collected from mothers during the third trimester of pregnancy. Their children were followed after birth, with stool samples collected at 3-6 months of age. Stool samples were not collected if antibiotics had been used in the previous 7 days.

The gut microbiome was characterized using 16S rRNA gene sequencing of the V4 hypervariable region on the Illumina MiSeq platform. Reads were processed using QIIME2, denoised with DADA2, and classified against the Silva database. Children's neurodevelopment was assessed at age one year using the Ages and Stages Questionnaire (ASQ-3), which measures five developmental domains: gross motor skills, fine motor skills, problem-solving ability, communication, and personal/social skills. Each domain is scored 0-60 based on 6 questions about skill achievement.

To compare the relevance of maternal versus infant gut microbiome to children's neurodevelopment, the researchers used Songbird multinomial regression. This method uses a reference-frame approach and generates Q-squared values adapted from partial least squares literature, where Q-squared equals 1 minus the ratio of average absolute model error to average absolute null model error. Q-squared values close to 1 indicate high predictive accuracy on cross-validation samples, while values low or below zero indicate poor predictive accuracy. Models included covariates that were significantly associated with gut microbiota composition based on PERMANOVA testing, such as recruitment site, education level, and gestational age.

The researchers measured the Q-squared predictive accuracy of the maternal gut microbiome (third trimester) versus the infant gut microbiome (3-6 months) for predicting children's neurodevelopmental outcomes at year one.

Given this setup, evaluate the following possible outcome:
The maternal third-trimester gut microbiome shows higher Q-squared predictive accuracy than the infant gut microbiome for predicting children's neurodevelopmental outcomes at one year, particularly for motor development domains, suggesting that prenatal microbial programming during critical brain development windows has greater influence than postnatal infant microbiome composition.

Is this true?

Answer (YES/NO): NO